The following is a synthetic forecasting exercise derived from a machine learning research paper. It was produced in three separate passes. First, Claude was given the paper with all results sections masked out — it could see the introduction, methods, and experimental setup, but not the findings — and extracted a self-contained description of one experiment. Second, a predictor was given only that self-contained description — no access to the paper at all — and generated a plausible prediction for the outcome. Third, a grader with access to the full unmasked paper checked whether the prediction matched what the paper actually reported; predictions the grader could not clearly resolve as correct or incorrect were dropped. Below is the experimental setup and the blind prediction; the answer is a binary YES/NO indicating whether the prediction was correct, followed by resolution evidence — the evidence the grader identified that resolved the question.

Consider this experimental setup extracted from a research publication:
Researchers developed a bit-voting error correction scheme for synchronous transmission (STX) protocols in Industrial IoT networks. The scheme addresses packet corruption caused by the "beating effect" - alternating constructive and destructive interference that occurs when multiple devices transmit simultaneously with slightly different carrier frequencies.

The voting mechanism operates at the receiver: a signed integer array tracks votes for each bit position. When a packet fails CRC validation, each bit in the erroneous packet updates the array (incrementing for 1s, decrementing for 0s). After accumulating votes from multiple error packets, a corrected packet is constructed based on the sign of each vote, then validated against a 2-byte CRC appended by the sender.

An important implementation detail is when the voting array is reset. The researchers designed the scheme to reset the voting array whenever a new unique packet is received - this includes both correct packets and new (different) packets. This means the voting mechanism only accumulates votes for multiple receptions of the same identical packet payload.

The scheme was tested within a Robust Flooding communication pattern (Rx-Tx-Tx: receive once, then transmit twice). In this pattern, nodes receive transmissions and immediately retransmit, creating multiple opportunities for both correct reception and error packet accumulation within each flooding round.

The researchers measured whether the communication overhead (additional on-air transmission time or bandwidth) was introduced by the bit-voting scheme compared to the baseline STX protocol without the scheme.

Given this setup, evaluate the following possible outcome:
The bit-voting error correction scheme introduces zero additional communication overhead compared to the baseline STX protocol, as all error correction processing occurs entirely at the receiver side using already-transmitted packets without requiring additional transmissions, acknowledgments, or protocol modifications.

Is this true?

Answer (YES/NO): NO